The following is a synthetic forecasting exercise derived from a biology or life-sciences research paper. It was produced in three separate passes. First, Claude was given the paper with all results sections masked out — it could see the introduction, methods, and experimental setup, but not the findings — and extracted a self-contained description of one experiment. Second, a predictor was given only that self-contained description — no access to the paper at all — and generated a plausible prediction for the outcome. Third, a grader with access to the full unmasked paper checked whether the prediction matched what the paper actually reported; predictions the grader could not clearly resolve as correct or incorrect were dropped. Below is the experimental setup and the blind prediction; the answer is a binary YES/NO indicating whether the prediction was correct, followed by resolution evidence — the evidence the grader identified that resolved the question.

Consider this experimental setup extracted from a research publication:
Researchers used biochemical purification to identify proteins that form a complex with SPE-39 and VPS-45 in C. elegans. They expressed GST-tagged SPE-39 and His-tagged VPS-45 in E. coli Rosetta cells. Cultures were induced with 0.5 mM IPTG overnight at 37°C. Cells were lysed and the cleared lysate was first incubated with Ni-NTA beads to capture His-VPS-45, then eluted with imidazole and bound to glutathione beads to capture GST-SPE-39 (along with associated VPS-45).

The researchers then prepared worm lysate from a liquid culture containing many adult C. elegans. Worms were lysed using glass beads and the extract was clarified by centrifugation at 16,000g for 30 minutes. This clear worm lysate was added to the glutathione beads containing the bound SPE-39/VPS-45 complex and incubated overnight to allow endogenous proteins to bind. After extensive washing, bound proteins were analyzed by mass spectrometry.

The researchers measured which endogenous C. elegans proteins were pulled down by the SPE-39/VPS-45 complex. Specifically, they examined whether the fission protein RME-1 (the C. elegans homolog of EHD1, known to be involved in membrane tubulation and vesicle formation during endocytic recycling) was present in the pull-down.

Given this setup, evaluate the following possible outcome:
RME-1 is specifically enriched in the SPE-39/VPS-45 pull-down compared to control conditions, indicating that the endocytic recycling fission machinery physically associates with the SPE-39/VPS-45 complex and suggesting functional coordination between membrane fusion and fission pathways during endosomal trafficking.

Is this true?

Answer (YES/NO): YES